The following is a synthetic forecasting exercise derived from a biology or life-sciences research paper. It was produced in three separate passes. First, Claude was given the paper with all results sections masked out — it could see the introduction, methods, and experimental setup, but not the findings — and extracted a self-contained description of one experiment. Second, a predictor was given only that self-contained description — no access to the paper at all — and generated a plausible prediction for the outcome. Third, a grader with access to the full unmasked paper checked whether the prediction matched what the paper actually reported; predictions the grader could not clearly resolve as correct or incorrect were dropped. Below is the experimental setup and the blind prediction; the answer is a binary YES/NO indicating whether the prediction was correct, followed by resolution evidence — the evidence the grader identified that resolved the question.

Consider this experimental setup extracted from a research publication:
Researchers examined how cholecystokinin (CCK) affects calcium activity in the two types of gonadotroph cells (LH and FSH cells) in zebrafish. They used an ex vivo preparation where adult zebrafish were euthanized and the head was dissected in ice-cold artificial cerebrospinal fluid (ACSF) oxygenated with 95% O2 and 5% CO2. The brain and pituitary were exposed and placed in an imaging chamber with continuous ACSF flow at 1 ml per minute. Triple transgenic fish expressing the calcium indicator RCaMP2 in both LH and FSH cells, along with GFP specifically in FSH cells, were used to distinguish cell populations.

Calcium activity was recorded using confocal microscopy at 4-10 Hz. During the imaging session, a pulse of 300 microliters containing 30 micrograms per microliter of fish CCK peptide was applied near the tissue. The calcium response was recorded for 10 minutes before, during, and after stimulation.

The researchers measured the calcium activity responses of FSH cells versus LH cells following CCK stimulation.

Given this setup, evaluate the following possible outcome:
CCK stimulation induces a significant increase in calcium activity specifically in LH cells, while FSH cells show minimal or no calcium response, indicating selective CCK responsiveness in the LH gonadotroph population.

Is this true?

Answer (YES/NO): NO